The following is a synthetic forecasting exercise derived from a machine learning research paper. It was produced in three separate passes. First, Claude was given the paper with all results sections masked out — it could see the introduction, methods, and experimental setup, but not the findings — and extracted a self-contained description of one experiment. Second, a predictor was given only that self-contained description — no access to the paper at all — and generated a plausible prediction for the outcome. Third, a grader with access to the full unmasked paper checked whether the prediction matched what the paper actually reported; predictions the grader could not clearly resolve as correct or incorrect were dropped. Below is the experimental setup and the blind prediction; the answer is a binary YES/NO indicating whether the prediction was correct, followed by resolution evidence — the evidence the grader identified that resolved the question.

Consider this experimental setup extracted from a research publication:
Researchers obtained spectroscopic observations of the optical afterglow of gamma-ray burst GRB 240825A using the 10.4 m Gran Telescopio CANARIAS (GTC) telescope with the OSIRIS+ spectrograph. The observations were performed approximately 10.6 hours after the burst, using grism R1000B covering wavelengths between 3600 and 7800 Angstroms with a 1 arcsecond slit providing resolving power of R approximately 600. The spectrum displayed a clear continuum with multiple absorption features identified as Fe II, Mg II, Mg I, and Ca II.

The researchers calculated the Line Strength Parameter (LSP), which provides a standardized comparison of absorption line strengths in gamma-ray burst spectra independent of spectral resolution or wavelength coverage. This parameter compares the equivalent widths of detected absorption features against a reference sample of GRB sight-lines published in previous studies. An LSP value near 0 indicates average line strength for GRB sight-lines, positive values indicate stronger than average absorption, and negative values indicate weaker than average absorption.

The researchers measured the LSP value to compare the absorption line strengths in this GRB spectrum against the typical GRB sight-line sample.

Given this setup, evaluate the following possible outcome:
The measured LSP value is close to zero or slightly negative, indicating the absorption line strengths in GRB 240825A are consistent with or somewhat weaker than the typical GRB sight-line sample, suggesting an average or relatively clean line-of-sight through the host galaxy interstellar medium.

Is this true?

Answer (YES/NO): NO